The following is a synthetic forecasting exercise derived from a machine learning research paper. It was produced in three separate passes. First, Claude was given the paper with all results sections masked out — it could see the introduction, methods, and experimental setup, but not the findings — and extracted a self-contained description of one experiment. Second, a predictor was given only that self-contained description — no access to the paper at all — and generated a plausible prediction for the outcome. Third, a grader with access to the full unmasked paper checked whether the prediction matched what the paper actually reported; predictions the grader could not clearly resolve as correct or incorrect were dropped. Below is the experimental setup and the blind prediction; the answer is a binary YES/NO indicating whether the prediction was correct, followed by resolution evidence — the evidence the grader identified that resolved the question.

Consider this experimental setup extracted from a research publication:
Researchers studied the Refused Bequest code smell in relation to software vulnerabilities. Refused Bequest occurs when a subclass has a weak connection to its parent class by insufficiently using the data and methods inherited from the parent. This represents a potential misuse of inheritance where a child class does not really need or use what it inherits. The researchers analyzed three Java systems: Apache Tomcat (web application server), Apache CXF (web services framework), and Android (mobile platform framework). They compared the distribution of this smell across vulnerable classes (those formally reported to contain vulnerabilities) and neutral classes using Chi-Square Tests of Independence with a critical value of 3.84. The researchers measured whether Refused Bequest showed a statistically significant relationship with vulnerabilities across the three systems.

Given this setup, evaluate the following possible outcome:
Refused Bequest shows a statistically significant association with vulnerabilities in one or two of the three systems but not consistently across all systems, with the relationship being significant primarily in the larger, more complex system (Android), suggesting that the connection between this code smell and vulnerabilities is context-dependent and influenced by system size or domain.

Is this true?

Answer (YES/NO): NO